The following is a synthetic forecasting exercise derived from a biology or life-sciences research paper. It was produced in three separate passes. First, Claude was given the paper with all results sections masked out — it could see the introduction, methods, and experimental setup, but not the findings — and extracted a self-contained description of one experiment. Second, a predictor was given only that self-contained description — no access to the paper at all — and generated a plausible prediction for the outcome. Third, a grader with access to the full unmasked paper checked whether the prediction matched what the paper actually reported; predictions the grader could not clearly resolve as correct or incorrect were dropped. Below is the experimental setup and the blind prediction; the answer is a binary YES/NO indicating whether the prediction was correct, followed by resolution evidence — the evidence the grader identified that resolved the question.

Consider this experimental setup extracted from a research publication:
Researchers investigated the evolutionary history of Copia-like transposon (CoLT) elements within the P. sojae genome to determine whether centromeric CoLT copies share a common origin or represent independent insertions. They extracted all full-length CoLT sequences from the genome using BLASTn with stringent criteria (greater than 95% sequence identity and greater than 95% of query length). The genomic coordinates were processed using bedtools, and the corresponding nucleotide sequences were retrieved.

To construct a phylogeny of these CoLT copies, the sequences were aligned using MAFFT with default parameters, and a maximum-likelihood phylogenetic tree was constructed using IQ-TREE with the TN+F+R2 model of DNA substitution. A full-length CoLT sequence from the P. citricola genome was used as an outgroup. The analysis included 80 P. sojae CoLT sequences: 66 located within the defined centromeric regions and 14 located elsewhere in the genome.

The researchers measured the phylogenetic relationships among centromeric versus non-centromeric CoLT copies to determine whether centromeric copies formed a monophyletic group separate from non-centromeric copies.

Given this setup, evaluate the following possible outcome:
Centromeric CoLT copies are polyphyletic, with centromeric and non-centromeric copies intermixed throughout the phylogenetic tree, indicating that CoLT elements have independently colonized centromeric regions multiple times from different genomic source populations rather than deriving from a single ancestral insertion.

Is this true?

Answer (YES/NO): YES